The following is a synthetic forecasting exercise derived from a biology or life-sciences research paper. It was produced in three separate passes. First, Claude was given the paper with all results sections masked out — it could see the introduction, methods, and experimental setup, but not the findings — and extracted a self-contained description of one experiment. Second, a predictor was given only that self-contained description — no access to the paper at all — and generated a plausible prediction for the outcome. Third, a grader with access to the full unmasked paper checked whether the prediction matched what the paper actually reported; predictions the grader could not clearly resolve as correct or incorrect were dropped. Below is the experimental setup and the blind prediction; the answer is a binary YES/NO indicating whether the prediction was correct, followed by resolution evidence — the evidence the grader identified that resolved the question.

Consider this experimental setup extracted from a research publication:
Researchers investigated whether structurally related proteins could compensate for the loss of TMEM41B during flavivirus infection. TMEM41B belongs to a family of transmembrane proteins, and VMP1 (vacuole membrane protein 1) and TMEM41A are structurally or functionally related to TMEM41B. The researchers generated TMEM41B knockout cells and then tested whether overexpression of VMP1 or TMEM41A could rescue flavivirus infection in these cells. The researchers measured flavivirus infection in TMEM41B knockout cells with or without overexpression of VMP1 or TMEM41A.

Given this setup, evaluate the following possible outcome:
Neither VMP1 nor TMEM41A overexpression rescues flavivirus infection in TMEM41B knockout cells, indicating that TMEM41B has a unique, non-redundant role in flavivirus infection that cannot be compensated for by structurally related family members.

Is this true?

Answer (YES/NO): NO